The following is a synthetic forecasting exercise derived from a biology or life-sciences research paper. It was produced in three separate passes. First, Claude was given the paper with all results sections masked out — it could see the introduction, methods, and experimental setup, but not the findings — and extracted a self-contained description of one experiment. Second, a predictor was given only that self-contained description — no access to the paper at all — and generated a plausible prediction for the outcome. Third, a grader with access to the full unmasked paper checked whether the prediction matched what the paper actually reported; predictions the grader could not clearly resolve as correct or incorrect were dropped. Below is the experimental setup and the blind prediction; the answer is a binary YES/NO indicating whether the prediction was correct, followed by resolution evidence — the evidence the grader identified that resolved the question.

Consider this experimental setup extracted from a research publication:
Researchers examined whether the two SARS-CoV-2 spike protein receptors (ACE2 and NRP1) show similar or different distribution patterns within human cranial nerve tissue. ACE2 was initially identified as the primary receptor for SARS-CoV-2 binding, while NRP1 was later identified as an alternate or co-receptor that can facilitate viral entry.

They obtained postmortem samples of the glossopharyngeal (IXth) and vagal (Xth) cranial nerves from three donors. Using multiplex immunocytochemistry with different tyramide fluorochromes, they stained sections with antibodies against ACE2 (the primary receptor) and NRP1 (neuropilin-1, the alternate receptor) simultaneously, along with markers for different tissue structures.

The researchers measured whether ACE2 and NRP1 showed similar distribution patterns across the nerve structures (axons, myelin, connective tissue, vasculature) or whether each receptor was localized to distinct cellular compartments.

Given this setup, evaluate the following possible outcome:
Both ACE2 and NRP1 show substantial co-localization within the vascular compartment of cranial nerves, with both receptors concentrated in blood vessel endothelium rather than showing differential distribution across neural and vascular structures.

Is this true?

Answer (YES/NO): NO